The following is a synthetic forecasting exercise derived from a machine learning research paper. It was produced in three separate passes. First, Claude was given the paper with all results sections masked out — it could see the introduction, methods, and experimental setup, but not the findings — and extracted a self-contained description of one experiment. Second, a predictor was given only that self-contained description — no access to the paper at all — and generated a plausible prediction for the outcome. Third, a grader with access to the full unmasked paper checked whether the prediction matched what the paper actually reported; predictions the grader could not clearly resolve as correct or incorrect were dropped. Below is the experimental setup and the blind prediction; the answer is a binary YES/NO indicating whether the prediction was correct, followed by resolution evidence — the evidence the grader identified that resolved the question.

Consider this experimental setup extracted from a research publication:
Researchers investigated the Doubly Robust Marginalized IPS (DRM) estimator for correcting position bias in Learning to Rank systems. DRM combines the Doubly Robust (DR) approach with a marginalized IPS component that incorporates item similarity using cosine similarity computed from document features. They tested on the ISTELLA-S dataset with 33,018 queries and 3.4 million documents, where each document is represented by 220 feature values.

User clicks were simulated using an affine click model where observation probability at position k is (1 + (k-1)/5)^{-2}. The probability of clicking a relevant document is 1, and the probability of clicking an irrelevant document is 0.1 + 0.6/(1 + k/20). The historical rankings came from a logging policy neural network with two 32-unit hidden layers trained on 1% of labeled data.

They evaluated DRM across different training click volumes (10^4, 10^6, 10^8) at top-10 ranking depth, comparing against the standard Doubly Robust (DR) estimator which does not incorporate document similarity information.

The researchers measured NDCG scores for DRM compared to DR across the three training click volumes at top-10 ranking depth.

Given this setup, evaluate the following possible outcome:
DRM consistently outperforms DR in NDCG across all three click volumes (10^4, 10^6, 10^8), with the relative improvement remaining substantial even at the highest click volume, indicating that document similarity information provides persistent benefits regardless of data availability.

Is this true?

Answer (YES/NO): NO